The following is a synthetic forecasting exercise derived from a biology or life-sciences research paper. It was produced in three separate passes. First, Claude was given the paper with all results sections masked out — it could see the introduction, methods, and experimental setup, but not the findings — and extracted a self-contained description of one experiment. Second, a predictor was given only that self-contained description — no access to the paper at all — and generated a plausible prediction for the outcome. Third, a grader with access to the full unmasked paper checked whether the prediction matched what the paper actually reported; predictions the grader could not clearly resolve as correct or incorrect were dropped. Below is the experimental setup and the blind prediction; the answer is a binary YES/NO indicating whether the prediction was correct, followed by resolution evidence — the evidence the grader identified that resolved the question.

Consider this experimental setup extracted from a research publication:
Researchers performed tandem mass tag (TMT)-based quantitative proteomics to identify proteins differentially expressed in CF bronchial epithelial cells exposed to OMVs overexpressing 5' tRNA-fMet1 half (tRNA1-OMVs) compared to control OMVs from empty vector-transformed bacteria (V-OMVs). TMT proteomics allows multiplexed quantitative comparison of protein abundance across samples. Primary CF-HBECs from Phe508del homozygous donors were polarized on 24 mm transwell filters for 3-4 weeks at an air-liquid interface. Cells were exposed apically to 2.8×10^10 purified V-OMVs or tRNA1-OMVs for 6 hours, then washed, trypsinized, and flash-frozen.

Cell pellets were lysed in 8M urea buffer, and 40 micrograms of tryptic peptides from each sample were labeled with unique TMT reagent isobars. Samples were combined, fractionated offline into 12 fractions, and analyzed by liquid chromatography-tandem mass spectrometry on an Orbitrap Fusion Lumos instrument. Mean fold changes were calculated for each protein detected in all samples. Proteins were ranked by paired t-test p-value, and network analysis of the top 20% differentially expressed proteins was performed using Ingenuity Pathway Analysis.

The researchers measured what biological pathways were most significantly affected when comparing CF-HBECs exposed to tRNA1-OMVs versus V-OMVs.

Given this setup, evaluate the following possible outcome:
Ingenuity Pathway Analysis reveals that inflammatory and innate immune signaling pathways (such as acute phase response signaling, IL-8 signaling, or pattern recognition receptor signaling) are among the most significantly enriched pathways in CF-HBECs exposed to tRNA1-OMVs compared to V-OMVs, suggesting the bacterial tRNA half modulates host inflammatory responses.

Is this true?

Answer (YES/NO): YES